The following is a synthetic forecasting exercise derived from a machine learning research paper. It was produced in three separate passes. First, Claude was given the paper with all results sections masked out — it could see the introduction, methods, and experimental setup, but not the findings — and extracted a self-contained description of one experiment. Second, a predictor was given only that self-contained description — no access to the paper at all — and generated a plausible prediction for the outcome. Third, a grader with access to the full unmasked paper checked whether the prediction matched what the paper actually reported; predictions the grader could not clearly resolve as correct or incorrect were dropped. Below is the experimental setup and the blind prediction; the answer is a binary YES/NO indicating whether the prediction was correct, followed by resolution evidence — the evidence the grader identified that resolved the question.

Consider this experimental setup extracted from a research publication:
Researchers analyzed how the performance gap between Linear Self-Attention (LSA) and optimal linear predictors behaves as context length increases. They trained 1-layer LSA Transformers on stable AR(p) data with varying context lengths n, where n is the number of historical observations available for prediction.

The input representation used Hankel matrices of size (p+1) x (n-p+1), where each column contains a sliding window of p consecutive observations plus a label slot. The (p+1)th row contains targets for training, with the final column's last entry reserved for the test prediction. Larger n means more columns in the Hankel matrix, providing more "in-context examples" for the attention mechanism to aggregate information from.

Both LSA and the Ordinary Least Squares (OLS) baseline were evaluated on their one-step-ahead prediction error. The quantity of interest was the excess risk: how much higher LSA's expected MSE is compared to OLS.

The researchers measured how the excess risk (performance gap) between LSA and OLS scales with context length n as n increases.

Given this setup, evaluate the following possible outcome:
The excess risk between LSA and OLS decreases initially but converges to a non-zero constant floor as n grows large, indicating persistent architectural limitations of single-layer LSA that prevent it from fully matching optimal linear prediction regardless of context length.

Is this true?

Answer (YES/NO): NO